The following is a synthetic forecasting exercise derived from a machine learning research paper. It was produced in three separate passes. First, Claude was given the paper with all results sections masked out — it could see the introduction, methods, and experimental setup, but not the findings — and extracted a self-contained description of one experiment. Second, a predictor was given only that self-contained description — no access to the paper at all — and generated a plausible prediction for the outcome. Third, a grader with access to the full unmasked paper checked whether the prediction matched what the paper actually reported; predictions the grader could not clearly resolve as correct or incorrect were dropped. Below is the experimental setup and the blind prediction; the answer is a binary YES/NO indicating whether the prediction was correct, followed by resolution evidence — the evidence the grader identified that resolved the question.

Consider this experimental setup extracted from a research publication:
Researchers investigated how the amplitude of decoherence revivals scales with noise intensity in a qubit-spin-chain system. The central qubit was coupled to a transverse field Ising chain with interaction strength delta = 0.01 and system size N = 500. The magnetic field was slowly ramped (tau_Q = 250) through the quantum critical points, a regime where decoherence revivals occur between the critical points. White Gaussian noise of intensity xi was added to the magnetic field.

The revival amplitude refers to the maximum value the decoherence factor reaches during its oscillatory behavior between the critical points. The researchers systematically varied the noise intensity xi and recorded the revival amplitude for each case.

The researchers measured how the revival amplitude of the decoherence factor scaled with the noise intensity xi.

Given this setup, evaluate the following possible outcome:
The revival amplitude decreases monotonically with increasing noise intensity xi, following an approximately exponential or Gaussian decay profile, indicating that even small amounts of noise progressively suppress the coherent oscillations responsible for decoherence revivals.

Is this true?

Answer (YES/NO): YES